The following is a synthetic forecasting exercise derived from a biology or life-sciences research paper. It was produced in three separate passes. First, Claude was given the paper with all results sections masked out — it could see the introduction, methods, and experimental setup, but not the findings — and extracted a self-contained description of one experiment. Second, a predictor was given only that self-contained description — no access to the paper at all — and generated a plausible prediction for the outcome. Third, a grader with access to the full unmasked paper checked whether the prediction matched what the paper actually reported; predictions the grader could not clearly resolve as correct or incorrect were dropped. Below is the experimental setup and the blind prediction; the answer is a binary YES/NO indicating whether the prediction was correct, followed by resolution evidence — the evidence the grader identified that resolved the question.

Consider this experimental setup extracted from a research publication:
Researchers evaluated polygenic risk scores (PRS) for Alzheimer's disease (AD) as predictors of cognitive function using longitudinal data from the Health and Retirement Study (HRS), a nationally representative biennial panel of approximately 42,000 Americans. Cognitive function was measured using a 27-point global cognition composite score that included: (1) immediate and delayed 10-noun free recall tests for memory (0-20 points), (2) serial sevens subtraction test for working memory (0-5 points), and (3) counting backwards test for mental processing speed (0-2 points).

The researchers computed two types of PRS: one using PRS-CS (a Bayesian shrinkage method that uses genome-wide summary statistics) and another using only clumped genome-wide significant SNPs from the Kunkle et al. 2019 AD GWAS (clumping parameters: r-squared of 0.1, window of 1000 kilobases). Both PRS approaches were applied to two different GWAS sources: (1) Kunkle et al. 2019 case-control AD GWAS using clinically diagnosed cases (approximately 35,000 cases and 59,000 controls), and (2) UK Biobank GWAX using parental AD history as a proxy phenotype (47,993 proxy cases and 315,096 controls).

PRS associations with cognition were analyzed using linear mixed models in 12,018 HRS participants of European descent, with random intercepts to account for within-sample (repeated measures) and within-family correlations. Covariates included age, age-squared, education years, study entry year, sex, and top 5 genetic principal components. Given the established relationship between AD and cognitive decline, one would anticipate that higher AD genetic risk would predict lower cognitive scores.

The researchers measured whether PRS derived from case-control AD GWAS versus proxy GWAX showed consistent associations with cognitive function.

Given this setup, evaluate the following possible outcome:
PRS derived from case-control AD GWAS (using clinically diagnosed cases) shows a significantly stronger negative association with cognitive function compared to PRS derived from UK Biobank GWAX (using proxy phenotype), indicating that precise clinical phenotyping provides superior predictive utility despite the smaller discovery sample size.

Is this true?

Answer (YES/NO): YES